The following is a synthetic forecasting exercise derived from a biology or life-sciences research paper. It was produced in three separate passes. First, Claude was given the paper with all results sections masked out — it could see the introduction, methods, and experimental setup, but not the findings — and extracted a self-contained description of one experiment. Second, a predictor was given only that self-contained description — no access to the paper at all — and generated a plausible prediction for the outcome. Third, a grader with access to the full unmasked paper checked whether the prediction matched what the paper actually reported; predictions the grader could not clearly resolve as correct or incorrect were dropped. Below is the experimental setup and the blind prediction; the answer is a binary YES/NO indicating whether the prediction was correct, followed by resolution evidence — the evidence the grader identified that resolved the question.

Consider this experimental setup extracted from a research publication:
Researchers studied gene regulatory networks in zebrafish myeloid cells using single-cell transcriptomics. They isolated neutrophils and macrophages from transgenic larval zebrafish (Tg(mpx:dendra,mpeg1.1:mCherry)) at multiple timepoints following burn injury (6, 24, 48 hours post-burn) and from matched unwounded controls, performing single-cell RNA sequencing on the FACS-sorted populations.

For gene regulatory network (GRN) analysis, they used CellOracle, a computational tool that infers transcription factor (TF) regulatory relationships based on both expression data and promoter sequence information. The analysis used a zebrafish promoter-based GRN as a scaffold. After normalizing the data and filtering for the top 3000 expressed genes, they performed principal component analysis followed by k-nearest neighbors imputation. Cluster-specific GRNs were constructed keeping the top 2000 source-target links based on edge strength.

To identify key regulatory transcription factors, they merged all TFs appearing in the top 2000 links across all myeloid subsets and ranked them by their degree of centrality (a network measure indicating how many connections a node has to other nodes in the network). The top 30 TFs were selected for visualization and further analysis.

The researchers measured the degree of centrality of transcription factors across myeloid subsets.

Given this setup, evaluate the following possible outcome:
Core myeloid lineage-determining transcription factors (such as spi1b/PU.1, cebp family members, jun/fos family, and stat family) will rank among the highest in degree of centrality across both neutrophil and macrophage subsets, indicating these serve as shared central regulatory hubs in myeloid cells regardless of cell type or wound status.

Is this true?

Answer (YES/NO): NO